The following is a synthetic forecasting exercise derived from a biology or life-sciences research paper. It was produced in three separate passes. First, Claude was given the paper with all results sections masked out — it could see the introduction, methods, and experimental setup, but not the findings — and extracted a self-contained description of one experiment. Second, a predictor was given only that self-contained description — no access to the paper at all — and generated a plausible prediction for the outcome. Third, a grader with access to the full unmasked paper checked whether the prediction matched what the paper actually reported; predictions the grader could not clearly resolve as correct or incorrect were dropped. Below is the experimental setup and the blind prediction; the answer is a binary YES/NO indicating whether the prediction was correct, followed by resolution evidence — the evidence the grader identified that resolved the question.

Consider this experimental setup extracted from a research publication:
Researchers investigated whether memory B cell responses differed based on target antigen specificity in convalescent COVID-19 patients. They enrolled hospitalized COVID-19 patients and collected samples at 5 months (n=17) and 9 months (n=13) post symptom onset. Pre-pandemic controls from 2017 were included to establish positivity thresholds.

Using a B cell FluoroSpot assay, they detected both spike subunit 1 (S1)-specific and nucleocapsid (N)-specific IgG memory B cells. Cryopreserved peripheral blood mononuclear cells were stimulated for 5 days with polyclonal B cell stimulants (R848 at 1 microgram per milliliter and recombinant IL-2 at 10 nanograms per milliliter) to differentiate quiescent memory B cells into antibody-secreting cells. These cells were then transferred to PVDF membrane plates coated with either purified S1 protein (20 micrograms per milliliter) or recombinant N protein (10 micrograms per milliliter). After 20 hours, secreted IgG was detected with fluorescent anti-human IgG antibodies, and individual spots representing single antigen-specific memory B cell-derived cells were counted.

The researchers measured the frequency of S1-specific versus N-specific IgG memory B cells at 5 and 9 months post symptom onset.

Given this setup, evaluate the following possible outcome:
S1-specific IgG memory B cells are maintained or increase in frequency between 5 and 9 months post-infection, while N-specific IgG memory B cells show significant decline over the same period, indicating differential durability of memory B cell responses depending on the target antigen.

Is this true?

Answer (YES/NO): NO